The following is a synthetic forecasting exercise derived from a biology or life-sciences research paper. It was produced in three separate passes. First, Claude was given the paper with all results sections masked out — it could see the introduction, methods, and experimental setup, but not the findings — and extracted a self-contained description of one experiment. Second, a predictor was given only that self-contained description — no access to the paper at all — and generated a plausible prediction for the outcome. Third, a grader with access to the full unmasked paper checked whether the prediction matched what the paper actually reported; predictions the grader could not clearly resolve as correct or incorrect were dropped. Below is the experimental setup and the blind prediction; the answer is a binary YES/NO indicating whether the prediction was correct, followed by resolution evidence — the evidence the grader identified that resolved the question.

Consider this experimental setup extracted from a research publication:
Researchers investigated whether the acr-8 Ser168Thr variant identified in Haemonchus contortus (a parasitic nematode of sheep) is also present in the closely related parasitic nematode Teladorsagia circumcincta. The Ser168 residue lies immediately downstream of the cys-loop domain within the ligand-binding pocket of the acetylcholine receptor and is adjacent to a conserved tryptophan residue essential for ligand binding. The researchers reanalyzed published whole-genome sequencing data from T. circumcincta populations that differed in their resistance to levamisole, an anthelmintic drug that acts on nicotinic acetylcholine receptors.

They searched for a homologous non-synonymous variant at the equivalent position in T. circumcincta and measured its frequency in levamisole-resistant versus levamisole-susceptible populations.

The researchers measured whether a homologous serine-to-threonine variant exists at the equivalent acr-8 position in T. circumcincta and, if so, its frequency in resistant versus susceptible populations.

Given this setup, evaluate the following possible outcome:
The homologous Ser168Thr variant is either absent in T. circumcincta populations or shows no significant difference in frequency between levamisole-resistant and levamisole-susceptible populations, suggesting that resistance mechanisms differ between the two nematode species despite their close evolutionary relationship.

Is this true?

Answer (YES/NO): NO